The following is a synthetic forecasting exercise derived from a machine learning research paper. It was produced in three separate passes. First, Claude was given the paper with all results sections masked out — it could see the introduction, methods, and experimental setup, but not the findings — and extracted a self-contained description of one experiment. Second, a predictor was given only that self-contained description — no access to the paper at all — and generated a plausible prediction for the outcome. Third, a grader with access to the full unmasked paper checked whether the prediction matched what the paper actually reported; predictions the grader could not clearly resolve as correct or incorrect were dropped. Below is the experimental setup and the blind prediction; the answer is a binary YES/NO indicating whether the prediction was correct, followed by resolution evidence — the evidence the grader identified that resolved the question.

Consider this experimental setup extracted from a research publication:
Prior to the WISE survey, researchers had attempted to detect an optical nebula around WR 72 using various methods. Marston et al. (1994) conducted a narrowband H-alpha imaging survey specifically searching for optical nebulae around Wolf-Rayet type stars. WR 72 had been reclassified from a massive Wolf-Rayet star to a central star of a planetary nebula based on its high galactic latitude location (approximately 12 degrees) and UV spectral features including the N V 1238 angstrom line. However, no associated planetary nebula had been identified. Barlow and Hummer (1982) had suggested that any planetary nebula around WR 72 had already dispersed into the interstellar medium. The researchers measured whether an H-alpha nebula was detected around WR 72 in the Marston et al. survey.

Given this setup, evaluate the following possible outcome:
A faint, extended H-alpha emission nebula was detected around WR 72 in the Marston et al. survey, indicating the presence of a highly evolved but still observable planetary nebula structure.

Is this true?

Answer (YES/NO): NO